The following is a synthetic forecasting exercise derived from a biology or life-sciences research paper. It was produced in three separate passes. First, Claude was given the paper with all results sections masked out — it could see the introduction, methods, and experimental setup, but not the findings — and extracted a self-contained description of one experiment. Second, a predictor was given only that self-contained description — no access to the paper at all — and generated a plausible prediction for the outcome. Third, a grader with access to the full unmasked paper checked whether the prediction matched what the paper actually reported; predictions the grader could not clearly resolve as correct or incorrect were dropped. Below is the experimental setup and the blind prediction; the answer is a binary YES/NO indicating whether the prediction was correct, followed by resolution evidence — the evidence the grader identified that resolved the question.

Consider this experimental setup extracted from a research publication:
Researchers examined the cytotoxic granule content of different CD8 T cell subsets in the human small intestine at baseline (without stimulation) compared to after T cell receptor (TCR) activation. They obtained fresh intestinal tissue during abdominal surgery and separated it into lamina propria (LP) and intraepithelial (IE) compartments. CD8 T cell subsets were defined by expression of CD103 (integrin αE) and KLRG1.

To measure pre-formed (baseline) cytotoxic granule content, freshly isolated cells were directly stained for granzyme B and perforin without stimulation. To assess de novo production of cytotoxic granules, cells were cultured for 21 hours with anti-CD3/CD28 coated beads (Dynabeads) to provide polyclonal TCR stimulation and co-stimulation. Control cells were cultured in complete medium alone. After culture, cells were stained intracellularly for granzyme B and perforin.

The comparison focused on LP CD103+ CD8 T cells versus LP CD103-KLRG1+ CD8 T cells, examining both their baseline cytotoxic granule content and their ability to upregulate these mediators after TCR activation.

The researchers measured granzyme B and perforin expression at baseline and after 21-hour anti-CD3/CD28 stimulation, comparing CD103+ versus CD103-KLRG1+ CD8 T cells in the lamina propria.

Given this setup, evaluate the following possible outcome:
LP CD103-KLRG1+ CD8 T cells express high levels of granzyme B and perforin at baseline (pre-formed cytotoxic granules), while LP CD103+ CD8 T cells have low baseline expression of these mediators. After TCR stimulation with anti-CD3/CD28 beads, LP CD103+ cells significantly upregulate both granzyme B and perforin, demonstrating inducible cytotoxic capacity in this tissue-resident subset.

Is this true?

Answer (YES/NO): YES